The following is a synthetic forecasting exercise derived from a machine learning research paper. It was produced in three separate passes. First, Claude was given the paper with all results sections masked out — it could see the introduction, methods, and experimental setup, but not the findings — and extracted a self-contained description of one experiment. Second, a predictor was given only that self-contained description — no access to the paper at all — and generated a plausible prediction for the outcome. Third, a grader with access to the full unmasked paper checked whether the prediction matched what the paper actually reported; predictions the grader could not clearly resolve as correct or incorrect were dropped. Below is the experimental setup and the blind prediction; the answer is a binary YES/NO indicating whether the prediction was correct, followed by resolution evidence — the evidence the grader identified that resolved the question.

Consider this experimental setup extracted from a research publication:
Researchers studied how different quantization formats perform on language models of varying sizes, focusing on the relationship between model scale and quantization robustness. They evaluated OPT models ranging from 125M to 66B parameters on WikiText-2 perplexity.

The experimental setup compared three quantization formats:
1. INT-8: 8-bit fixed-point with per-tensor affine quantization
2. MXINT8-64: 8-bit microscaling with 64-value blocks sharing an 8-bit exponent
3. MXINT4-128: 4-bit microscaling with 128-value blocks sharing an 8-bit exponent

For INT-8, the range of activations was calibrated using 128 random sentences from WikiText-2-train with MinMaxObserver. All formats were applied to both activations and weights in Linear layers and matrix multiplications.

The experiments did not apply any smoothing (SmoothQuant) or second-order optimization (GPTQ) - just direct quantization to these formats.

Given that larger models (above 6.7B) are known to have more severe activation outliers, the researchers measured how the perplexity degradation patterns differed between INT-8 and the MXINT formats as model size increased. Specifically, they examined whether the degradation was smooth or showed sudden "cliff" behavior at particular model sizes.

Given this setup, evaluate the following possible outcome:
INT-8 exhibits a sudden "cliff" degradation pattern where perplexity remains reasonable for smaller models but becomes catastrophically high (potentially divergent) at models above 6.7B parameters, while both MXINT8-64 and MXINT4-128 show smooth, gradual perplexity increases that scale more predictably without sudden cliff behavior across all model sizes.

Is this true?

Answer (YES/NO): YES